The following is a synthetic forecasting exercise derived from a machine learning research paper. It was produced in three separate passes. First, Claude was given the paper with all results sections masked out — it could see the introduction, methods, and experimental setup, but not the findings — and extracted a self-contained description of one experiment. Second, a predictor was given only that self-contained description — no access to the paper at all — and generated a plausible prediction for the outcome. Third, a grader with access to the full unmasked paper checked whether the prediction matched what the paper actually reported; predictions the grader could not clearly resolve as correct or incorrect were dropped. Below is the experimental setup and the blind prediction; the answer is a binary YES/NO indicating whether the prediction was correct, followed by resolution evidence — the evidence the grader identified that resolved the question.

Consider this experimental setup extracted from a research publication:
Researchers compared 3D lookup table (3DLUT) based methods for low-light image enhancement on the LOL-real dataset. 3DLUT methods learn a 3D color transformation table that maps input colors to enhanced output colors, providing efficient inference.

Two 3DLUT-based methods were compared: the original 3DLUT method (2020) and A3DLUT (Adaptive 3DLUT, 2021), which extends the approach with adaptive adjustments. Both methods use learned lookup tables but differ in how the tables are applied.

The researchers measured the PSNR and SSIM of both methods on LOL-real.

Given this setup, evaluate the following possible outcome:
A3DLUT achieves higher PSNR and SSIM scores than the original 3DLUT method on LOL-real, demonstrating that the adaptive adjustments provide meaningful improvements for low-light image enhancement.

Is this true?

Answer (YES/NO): YES